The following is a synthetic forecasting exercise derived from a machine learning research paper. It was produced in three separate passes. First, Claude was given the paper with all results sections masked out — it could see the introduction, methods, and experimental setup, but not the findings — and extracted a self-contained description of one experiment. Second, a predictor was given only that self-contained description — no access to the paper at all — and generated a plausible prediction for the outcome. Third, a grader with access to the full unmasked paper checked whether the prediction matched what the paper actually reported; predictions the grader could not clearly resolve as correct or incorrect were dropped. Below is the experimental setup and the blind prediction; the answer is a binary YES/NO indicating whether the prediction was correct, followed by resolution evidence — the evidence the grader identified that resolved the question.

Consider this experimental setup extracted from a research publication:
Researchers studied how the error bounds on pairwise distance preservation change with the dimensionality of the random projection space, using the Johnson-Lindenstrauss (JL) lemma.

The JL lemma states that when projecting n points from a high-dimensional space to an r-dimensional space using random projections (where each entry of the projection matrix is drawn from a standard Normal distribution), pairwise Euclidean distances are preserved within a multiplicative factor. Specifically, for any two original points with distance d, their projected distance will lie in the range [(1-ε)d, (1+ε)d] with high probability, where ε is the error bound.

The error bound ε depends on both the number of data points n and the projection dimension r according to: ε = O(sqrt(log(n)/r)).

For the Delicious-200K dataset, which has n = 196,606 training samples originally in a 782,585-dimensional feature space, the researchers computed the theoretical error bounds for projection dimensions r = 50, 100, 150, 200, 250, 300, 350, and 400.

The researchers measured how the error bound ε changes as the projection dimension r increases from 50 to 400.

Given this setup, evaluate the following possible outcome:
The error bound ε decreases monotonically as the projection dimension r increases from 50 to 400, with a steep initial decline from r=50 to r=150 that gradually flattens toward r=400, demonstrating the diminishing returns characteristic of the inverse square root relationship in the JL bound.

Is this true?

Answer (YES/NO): YES